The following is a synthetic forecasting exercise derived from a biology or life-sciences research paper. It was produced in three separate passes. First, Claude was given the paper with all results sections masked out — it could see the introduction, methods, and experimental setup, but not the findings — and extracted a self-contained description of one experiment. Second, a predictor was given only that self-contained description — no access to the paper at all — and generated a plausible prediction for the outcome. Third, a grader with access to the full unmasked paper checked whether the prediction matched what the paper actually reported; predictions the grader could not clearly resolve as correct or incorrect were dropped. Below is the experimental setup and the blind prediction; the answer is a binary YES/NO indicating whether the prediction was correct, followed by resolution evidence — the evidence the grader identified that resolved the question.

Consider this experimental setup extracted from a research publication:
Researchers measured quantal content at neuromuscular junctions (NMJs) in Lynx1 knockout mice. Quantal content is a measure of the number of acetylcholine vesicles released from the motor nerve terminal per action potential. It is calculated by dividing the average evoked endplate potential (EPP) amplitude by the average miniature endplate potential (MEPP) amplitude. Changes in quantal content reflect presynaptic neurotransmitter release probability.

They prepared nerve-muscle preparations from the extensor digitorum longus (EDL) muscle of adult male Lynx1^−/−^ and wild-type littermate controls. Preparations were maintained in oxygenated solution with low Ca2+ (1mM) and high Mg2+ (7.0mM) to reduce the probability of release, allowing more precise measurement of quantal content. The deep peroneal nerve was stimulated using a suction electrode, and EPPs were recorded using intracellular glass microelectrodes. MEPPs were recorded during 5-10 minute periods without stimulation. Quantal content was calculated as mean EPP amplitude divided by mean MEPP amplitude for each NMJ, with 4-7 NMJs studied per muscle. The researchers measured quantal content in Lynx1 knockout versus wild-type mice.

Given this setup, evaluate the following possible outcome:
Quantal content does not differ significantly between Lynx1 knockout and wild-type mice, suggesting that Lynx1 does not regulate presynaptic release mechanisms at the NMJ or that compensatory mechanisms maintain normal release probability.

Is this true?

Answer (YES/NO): YES